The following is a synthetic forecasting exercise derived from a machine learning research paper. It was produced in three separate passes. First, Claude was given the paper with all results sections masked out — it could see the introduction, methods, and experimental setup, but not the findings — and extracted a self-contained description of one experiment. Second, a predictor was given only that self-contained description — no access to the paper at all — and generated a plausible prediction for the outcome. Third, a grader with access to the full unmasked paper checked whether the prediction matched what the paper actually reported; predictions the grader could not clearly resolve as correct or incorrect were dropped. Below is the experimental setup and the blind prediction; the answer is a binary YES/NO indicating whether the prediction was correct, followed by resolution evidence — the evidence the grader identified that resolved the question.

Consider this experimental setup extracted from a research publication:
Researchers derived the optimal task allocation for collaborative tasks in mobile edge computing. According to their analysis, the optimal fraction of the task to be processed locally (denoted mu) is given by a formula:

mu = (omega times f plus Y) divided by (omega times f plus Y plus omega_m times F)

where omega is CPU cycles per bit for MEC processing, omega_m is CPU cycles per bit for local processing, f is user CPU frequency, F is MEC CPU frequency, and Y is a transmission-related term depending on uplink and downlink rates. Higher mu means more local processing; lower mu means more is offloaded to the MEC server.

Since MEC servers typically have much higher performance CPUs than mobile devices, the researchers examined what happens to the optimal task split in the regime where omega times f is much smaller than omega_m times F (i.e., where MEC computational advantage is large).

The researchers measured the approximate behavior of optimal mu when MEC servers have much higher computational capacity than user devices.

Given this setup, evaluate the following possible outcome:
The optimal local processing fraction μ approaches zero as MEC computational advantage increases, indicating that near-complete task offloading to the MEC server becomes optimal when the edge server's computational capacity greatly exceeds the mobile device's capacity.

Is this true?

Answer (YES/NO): NO